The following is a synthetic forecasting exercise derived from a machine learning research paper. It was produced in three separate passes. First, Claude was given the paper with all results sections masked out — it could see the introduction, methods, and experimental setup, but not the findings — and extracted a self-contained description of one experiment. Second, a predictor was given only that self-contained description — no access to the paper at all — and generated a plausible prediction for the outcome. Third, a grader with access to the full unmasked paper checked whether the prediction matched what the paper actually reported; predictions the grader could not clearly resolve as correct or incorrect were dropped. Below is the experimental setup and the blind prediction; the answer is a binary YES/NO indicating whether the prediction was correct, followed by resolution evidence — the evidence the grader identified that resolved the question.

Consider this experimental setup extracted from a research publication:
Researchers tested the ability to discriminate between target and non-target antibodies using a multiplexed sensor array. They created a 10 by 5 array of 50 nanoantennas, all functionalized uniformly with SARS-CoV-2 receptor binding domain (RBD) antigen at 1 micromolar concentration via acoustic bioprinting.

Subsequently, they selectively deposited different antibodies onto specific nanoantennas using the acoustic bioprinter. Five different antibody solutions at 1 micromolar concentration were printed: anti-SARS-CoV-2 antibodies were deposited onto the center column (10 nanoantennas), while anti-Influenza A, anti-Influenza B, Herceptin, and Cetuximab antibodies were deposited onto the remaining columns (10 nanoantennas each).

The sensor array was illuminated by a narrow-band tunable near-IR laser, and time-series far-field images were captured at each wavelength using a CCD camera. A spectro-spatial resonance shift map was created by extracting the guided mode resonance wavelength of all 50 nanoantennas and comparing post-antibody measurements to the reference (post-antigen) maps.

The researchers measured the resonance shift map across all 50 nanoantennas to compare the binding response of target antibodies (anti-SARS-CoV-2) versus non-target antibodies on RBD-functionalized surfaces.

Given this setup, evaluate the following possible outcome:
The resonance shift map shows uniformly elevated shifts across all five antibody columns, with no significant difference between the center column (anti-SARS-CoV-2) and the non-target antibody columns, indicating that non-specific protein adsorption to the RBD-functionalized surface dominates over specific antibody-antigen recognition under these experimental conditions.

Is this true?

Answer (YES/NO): NO